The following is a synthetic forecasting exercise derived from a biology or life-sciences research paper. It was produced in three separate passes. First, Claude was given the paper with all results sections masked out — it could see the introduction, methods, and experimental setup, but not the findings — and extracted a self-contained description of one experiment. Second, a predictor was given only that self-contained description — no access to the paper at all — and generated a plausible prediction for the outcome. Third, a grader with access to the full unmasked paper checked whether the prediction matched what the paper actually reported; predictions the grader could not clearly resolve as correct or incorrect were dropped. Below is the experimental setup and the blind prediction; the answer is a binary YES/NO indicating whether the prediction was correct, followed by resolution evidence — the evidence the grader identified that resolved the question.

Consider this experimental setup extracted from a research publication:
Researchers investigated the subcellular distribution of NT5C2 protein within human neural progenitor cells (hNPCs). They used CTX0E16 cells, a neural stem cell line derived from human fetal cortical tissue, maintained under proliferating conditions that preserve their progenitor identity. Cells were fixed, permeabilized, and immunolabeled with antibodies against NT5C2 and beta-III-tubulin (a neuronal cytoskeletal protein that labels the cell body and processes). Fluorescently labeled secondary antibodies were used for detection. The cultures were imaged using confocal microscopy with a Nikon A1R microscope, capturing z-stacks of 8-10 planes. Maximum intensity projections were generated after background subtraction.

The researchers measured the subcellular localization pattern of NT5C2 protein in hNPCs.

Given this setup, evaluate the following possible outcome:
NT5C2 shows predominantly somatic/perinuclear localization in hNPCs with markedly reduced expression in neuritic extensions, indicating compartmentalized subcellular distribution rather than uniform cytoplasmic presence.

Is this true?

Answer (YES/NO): NO